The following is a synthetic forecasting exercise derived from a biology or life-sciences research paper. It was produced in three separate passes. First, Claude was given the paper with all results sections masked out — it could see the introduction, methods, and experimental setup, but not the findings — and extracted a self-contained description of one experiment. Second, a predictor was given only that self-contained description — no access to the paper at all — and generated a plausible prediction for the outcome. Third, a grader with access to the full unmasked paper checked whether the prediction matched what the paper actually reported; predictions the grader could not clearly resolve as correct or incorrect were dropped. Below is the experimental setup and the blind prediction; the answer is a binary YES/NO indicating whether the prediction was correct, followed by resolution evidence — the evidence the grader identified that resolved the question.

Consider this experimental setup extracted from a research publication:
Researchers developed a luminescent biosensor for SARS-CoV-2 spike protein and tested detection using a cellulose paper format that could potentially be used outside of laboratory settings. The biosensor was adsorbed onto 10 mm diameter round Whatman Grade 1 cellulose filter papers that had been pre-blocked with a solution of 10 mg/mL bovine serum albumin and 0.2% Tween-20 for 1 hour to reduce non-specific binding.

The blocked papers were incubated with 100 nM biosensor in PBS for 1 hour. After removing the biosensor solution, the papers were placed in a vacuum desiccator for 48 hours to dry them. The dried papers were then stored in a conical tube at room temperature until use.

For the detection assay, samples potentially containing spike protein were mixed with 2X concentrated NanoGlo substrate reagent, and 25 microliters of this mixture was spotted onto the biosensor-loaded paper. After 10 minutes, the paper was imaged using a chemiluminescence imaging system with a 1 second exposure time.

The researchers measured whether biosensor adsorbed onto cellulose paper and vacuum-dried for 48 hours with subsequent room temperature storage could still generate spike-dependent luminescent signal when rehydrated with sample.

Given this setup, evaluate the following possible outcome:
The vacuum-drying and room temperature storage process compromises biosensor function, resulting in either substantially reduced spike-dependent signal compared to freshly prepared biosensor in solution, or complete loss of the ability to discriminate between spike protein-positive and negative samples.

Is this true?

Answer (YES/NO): NO